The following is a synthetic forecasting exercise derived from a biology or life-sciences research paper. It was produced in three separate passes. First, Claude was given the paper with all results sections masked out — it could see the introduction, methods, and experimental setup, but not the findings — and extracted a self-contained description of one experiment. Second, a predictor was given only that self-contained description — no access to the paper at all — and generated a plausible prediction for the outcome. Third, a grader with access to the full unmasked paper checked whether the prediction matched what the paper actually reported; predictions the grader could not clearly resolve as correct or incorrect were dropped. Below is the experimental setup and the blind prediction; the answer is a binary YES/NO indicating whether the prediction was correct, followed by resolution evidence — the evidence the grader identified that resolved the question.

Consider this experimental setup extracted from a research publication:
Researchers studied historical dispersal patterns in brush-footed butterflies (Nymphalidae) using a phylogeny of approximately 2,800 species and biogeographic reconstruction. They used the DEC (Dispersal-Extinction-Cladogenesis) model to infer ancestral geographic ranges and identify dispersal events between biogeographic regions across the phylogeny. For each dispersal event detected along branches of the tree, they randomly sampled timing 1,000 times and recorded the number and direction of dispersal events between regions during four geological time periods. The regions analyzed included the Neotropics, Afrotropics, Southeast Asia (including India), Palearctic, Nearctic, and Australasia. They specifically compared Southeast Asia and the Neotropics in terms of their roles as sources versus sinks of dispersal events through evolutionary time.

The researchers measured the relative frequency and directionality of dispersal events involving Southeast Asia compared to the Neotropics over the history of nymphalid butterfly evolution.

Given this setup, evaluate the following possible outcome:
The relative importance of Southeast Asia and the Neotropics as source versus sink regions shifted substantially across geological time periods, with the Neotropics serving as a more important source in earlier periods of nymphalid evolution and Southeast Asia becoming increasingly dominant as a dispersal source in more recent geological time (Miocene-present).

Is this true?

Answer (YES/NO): NO